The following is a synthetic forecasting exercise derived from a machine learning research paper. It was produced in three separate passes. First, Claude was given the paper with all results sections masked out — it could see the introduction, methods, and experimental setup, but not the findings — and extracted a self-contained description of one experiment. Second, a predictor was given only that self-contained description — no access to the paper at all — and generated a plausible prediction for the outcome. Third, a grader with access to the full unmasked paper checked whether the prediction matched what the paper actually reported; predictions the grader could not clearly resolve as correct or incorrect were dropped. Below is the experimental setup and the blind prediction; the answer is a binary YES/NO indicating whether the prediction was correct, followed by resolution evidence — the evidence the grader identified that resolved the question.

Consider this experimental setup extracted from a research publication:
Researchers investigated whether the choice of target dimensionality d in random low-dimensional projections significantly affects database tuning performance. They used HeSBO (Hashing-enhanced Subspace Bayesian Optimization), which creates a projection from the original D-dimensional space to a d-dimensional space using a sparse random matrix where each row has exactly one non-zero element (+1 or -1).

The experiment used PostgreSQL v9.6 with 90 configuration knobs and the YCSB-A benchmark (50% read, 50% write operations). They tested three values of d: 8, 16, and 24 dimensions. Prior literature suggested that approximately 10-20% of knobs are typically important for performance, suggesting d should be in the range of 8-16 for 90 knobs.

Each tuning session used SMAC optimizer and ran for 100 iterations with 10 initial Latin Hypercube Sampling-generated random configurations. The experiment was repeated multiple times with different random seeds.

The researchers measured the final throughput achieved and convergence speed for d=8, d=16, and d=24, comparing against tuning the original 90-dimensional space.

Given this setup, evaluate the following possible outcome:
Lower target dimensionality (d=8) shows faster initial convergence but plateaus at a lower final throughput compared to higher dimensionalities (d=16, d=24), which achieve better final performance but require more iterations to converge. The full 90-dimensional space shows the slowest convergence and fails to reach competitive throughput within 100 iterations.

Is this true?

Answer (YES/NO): NO